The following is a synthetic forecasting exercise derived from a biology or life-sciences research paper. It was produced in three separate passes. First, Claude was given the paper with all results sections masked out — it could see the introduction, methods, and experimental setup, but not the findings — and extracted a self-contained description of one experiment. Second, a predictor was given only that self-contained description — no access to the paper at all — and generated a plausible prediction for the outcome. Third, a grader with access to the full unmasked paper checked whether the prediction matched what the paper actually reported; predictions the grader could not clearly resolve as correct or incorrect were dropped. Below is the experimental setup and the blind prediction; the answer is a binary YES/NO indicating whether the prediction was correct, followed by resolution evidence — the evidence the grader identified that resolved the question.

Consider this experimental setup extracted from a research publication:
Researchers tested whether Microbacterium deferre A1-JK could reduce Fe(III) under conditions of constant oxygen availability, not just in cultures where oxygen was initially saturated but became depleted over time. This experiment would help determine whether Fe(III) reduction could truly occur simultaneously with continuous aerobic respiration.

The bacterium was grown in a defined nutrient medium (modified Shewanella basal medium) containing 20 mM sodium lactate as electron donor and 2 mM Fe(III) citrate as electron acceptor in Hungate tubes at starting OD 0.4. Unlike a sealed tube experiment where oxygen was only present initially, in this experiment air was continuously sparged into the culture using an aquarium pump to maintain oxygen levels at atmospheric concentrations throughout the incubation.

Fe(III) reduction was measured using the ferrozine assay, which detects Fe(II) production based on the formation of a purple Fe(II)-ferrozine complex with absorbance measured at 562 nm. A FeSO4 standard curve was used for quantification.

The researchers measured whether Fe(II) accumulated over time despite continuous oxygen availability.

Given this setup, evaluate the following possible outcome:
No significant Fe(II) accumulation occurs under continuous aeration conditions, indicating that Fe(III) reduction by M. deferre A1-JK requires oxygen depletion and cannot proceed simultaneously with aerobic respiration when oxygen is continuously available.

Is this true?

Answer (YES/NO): NO